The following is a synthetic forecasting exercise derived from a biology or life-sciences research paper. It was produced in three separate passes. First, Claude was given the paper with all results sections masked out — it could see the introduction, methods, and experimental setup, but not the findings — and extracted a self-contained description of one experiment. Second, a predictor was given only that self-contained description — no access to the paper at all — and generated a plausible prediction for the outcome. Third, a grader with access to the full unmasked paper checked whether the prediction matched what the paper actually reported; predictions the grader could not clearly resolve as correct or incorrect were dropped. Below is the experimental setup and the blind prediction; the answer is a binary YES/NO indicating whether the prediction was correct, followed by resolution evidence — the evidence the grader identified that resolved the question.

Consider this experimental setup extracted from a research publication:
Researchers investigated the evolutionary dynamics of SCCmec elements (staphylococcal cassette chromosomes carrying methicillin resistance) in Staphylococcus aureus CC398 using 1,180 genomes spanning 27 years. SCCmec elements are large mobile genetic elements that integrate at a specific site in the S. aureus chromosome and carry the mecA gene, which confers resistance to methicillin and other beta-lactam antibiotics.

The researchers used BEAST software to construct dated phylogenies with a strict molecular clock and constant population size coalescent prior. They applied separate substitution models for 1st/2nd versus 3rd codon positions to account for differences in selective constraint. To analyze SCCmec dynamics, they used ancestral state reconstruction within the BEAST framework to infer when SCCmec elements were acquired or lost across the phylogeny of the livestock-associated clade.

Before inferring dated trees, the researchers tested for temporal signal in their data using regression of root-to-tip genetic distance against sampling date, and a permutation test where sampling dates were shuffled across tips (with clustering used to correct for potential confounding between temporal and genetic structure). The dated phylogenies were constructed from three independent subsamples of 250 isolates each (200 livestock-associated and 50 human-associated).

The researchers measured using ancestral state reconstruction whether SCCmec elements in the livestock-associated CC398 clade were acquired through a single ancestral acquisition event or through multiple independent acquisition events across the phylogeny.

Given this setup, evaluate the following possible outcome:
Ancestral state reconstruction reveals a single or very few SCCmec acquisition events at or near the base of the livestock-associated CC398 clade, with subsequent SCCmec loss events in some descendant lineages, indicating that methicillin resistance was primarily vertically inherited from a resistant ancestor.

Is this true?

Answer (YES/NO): NO